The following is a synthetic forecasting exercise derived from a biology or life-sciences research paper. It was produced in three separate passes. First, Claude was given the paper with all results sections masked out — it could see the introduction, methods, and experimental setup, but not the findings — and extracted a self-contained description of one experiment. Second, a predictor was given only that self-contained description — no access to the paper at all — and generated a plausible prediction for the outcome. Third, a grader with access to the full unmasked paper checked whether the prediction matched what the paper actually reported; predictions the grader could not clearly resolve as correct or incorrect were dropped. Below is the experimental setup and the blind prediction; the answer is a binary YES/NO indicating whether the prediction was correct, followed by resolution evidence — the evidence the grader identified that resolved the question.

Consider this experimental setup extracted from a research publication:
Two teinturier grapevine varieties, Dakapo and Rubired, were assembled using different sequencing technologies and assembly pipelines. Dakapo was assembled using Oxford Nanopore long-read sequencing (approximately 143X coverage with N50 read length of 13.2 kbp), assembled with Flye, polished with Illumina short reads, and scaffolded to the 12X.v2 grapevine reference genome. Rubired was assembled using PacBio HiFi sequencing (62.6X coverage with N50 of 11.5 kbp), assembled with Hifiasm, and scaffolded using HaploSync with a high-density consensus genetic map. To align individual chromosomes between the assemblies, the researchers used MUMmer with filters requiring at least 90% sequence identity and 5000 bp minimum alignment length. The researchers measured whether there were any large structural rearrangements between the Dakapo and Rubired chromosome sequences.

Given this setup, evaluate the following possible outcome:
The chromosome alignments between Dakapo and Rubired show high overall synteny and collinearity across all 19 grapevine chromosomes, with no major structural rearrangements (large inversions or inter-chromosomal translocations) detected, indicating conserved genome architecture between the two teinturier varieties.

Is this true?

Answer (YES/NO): NO